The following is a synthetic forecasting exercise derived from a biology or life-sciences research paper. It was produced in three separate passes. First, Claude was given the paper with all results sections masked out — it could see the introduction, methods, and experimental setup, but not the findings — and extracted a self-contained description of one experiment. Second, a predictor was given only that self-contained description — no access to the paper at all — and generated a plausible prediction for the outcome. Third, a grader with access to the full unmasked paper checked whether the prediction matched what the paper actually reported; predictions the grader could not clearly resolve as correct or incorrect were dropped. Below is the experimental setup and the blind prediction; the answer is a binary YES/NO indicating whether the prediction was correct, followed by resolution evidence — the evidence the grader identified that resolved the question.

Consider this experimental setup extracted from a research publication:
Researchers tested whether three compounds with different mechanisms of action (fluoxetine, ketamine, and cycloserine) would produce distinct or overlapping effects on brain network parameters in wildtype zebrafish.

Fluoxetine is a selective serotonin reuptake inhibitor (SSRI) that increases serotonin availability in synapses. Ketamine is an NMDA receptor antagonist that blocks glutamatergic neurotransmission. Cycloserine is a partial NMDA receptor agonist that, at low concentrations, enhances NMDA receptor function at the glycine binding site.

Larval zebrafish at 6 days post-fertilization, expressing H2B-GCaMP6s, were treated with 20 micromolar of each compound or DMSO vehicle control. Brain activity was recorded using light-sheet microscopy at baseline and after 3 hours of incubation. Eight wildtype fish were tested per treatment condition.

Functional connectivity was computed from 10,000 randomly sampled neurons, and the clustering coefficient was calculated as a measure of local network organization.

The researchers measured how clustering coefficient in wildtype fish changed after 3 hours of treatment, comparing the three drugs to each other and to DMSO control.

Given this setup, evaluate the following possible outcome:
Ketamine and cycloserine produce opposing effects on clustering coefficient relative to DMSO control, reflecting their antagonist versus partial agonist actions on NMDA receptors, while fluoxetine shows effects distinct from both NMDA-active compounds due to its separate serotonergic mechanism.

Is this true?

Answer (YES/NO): NO